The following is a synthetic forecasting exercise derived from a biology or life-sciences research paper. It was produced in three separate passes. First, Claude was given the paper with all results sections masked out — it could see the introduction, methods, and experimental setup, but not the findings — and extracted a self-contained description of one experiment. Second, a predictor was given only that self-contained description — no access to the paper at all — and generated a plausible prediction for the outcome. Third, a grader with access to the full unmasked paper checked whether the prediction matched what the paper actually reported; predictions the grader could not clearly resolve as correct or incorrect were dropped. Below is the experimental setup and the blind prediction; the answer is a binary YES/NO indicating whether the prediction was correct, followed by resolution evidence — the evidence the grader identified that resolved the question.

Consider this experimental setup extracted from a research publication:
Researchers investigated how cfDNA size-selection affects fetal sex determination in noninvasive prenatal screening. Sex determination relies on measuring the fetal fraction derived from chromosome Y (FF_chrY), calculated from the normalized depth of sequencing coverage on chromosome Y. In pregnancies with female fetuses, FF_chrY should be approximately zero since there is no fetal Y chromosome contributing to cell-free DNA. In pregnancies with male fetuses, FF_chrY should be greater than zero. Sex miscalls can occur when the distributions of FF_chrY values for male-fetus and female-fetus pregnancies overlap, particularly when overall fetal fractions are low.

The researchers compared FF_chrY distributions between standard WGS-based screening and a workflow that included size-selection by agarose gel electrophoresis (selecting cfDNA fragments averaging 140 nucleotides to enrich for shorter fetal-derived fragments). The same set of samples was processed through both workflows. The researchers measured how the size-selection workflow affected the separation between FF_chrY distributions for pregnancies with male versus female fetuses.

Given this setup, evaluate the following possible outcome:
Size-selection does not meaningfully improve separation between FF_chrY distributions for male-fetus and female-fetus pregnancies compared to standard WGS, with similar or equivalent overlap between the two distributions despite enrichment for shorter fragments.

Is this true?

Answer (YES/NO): NO